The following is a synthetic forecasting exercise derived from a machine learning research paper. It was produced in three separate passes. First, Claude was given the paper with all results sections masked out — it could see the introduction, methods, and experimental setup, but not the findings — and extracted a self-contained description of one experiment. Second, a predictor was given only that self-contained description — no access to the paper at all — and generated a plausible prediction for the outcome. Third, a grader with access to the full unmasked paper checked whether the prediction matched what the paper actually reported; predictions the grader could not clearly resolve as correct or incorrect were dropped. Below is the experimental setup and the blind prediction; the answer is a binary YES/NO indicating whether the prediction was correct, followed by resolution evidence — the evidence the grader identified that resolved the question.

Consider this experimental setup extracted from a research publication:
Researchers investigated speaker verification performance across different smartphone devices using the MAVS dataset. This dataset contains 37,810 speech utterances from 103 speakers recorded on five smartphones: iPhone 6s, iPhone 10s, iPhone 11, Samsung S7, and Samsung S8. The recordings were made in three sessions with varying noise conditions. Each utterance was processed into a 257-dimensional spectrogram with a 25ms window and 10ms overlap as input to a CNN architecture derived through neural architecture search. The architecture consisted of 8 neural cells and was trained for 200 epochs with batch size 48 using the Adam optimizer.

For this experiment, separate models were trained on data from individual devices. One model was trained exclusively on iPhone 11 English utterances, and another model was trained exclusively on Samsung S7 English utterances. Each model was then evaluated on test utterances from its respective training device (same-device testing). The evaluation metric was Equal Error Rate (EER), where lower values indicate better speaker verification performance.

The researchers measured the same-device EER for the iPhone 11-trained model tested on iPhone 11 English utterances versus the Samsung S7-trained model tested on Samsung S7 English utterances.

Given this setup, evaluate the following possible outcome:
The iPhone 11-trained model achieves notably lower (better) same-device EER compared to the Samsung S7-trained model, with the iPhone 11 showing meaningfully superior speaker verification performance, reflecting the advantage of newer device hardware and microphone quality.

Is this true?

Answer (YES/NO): YES